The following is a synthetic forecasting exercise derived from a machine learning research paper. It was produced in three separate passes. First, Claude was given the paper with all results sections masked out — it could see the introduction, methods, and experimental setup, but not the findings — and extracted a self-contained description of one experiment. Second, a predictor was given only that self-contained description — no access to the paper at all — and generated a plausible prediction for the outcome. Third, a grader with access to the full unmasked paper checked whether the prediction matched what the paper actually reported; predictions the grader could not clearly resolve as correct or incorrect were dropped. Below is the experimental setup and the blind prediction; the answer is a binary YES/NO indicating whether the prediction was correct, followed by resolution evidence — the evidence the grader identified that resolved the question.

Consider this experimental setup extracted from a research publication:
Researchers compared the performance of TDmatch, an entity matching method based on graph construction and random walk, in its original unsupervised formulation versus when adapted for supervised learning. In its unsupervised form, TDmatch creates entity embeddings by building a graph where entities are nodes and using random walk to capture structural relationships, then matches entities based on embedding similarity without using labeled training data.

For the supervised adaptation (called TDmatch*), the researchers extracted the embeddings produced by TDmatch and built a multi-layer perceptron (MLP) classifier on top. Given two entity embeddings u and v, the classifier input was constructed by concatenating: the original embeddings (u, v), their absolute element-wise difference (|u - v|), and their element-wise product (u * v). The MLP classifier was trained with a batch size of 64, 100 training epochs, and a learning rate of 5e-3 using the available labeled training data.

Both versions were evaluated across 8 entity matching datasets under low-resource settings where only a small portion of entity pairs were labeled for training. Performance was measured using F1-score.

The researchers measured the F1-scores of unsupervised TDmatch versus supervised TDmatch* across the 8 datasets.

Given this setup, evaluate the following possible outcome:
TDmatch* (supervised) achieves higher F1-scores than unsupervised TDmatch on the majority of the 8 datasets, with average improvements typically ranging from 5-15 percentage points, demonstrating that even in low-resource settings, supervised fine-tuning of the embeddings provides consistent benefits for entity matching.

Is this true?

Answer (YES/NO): NO